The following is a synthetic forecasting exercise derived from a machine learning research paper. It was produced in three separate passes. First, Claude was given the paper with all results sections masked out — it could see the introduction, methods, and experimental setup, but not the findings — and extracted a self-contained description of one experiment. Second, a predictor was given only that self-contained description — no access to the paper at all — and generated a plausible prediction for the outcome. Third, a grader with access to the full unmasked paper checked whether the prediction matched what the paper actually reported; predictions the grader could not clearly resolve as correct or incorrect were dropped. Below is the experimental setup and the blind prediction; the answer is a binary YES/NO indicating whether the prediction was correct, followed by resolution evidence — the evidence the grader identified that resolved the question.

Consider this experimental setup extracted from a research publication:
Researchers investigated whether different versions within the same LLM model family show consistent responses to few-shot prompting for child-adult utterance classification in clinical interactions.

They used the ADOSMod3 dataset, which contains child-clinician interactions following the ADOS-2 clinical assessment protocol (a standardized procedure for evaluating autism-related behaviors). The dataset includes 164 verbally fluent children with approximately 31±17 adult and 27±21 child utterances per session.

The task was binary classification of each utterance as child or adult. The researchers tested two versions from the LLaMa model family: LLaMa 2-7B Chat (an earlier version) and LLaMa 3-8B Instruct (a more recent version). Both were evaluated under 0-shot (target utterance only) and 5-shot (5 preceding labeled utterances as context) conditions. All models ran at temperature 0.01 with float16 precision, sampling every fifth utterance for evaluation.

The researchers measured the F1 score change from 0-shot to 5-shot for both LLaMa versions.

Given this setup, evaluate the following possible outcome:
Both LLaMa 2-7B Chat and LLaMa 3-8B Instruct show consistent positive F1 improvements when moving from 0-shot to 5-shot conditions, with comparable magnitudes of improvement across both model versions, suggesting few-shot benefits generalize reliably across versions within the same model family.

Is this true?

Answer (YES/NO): NO